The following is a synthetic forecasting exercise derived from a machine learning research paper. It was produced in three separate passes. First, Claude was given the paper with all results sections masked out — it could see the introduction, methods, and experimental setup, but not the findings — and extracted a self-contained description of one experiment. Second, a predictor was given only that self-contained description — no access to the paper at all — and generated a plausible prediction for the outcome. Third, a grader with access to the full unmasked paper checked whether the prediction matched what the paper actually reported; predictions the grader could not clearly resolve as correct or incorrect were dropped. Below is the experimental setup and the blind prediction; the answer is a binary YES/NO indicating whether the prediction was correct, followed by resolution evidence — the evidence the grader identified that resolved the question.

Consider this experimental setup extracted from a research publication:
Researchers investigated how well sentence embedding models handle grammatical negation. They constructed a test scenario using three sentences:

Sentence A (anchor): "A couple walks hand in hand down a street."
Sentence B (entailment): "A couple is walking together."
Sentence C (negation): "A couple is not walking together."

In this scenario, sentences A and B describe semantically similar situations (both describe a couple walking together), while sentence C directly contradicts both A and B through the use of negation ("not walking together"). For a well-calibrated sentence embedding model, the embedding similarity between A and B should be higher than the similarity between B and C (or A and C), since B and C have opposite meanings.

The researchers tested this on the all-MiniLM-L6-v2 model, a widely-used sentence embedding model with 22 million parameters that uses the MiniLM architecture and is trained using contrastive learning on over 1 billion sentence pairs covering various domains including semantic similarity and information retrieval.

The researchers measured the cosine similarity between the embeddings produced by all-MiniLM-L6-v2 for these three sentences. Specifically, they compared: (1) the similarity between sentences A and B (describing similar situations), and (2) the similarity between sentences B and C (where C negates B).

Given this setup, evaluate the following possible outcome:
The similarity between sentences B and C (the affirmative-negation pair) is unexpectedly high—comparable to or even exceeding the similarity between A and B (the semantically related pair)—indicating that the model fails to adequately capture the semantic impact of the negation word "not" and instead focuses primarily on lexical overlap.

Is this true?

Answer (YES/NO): YES